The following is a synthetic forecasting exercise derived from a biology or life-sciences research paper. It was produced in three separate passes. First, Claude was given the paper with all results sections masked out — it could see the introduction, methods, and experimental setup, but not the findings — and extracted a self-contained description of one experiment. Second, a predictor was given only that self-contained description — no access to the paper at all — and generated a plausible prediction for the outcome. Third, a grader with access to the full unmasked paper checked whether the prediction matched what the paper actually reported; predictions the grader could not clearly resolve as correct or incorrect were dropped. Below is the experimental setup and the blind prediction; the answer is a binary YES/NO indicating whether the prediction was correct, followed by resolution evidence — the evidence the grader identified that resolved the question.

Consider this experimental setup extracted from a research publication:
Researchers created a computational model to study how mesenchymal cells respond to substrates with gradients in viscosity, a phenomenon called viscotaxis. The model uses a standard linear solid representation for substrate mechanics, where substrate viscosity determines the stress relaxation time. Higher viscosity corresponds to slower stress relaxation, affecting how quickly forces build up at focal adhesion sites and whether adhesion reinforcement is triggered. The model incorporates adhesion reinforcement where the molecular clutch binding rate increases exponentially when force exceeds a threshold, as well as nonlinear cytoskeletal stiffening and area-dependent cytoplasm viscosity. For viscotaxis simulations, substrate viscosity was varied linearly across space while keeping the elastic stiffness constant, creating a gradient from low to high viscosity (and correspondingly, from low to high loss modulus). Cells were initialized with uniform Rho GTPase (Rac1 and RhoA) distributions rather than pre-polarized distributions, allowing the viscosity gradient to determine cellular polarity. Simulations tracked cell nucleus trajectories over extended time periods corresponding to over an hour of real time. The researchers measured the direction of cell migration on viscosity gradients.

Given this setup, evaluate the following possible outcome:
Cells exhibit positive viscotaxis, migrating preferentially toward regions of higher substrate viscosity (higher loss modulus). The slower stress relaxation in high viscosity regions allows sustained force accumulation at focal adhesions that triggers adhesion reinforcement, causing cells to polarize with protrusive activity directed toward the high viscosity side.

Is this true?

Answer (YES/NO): NO